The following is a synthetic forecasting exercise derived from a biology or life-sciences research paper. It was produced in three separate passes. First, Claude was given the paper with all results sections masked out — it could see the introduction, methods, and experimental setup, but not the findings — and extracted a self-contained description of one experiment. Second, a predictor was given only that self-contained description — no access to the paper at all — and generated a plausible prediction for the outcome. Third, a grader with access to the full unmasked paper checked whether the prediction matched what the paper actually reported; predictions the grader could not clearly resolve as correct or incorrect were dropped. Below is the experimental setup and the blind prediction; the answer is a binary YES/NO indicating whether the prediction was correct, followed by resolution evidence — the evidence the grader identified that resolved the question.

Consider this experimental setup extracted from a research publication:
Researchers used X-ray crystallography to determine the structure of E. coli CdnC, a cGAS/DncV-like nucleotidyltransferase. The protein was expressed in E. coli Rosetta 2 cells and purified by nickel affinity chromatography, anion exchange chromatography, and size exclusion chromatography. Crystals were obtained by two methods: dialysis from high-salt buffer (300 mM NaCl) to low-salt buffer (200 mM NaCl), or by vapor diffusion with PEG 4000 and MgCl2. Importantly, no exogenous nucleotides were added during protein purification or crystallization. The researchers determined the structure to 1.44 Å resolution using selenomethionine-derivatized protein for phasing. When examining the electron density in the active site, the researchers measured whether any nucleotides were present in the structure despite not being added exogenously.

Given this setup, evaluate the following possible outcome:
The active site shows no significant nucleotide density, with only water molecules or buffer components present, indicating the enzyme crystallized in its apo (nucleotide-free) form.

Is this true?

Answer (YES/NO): NO